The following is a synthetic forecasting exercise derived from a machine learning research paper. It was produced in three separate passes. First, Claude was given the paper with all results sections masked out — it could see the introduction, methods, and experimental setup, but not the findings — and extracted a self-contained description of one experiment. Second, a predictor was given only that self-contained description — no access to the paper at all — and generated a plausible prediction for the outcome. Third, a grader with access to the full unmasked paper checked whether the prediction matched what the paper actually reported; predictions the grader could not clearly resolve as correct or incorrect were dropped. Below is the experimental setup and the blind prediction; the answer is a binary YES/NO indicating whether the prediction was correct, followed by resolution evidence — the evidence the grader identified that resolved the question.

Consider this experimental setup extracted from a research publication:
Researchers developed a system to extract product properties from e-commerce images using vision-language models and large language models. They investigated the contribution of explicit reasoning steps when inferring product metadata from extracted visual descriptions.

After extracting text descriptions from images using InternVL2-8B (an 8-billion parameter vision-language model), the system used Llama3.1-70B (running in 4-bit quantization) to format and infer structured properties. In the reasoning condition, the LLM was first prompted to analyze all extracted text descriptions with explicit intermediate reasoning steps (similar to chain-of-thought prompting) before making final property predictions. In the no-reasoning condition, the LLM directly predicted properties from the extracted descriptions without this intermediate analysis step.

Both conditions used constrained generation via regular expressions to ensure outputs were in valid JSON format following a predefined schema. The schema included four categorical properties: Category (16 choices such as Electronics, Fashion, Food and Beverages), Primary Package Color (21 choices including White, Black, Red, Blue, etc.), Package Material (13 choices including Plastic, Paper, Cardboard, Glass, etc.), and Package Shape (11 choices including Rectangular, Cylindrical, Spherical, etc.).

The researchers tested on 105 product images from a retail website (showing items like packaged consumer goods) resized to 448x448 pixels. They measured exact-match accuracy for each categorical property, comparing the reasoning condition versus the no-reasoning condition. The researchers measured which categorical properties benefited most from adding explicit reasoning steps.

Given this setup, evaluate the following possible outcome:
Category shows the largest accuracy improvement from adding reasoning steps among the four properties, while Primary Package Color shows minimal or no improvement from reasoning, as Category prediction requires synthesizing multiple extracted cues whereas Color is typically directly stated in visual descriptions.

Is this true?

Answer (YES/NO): NO